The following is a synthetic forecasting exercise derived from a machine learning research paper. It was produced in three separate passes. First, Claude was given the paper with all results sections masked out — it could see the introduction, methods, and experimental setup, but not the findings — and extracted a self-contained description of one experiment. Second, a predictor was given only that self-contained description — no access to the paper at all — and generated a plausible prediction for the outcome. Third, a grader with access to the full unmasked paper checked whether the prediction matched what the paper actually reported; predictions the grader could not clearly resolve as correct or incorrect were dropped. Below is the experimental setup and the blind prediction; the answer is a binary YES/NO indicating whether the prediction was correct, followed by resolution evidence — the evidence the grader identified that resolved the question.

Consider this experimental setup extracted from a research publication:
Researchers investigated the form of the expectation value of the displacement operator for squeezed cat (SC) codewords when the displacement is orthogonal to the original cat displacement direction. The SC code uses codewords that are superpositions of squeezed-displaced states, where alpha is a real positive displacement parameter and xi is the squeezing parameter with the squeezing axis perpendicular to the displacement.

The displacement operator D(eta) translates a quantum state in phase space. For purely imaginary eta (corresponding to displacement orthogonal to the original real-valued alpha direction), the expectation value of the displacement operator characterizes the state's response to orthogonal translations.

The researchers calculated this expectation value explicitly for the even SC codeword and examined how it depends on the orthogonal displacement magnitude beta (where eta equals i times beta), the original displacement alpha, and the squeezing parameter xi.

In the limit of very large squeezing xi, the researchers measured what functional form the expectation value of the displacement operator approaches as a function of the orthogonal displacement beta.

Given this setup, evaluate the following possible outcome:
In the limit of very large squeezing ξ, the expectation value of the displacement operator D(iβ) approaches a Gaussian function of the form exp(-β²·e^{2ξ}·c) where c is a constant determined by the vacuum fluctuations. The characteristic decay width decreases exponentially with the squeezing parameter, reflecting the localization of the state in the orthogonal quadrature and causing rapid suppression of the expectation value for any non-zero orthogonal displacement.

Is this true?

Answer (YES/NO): NO